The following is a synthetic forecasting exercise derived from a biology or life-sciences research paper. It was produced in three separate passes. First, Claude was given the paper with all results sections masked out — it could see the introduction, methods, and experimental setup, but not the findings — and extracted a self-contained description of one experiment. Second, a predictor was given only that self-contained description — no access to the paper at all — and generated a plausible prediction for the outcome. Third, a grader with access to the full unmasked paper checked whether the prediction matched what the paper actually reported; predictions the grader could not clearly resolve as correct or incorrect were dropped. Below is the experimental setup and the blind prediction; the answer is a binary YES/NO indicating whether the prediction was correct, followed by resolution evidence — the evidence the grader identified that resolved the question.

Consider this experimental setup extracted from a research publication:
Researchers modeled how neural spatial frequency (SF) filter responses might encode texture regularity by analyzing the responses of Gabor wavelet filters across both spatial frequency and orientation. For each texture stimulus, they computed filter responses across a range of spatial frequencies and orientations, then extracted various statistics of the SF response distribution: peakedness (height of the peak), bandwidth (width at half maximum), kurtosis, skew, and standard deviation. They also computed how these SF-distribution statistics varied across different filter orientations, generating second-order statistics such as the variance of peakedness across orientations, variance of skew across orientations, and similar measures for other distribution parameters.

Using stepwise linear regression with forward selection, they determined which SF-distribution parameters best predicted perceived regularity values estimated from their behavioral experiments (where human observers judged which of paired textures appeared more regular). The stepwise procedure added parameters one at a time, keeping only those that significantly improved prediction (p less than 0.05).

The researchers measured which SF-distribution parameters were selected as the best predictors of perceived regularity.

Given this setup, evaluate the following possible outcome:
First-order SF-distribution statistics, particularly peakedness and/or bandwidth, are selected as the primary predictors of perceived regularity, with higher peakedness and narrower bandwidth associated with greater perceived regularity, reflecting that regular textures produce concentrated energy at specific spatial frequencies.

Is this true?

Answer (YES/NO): NO